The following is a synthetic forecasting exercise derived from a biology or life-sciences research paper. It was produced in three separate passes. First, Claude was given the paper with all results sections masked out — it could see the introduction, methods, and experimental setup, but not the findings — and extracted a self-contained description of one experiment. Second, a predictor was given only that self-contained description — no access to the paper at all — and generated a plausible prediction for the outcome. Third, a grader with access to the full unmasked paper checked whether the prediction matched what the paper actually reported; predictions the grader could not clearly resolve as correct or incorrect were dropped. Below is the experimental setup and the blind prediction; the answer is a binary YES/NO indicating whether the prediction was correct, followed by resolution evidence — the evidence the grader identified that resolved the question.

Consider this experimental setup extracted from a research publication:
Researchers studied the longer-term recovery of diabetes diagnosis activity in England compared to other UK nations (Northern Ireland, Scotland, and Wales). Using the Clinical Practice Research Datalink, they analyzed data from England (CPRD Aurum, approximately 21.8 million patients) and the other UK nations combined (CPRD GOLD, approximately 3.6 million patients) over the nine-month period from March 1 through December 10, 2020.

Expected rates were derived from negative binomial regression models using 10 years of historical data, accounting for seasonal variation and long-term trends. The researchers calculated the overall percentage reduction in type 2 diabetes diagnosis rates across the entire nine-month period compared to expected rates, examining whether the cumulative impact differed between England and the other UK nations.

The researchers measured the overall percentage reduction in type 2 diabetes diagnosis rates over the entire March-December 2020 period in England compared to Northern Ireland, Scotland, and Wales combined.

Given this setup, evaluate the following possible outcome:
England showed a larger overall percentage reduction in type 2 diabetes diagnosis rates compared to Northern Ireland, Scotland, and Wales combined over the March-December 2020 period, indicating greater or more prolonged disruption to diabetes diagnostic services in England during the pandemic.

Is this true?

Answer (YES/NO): YES